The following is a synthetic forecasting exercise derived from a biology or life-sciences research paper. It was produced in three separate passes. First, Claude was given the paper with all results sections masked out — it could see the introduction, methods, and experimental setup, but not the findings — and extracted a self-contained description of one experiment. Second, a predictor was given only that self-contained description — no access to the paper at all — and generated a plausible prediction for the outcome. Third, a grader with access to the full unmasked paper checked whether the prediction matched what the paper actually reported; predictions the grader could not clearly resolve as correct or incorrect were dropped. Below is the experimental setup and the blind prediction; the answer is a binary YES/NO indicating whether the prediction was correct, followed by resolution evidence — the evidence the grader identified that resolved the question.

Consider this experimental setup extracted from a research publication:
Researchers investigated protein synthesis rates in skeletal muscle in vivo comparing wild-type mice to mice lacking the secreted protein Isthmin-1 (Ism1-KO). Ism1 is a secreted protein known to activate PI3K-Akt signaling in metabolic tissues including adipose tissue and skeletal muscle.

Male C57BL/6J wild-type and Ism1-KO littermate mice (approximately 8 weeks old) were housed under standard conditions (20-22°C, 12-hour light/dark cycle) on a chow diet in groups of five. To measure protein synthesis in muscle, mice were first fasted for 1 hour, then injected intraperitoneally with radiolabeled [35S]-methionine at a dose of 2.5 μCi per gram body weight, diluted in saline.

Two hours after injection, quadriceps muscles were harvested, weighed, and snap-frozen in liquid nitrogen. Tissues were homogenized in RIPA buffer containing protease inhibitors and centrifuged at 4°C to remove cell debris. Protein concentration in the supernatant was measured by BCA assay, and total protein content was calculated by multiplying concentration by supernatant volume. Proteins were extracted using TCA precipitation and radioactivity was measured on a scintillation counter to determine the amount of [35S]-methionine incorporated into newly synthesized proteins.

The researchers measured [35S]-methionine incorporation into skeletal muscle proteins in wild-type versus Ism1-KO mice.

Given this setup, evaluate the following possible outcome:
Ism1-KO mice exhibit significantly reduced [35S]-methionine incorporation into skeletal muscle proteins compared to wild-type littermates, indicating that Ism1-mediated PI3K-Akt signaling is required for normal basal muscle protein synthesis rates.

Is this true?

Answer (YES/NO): YES